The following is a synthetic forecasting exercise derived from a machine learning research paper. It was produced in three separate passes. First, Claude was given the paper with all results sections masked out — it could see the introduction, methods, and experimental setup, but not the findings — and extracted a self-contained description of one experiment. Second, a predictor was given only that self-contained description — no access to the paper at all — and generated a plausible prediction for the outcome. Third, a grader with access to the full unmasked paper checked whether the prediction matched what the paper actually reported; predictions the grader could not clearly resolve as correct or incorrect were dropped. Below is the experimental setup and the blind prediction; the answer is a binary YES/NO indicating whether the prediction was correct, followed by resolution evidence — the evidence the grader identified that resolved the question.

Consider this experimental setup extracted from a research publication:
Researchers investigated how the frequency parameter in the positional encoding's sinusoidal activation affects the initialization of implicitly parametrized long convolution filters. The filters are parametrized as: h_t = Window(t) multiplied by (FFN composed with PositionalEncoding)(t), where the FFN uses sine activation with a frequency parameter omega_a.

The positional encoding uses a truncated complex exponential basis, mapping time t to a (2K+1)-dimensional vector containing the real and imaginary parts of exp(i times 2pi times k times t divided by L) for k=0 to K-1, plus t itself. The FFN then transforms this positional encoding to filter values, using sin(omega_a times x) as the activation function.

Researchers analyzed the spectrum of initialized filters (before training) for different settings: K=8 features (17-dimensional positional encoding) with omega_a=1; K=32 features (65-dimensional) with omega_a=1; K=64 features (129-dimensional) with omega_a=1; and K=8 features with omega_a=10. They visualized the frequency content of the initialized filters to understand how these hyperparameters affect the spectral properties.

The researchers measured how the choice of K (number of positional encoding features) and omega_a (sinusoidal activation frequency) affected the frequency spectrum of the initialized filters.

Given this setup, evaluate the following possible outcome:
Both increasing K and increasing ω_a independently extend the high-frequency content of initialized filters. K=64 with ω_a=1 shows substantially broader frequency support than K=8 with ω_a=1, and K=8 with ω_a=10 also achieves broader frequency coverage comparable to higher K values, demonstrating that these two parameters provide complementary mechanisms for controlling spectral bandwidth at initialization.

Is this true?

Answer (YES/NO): YES